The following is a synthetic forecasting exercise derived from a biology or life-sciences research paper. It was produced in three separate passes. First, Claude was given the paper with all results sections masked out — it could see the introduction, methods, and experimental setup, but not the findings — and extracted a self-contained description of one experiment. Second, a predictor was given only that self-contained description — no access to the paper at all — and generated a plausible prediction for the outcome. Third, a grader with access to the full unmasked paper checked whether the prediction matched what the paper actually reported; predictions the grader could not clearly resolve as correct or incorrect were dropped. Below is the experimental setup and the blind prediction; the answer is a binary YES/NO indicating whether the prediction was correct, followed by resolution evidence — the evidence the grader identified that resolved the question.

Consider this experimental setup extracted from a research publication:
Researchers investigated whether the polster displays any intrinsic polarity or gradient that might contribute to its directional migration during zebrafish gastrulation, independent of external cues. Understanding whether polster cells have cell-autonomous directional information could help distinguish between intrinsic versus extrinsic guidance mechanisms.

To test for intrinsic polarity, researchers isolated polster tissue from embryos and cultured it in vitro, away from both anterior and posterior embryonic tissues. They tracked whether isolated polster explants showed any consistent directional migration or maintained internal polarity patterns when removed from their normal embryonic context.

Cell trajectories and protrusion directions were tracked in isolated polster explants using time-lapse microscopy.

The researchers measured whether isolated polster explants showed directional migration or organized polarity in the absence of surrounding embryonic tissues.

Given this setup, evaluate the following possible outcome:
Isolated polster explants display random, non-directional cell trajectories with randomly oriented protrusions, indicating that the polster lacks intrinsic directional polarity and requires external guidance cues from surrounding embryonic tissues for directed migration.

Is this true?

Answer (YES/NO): YES